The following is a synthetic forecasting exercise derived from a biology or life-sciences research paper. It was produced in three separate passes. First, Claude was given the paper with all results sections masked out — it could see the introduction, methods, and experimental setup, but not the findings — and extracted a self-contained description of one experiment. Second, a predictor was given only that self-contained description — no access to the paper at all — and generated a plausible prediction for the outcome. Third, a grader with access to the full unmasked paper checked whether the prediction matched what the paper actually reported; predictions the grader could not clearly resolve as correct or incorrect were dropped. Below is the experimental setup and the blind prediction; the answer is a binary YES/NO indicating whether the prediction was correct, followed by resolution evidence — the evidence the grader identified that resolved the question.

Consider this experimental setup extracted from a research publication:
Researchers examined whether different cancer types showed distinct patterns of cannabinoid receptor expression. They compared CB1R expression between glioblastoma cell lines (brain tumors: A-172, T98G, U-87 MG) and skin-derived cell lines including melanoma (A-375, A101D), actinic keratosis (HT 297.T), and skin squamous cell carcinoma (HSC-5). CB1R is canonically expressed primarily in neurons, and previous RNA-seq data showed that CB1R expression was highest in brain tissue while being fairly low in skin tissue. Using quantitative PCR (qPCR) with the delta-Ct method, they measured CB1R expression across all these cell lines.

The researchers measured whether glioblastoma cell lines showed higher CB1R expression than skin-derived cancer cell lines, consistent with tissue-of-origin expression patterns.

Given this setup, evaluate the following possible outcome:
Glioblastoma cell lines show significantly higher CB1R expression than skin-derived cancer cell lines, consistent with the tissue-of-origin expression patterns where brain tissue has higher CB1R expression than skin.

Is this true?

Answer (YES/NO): NO